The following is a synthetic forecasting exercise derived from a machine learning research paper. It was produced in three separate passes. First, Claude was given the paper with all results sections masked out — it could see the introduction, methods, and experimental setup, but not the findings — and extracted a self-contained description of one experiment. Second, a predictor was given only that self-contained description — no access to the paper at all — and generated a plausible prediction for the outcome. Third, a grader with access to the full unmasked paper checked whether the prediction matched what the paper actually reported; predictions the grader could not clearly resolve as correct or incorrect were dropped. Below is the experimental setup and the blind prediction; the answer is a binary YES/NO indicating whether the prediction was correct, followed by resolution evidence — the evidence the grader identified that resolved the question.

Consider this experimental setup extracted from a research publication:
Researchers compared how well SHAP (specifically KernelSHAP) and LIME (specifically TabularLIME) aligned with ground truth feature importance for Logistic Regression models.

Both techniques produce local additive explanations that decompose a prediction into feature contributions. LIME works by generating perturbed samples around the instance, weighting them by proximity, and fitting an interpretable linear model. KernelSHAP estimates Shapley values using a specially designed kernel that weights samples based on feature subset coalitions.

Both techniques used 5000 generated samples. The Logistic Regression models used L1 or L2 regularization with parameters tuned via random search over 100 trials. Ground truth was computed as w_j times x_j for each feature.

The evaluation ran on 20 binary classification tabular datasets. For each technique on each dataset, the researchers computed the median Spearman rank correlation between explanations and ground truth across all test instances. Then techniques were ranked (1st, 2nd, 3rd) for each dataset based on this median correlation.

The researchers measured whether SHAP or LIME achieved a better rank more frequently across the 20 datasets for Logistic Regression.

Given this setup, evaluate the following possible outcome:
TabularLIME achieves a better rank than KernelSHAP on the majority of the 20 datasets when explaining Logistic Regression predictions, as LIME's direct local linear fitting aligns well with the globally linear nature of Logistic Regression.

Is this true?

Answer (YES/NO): NO